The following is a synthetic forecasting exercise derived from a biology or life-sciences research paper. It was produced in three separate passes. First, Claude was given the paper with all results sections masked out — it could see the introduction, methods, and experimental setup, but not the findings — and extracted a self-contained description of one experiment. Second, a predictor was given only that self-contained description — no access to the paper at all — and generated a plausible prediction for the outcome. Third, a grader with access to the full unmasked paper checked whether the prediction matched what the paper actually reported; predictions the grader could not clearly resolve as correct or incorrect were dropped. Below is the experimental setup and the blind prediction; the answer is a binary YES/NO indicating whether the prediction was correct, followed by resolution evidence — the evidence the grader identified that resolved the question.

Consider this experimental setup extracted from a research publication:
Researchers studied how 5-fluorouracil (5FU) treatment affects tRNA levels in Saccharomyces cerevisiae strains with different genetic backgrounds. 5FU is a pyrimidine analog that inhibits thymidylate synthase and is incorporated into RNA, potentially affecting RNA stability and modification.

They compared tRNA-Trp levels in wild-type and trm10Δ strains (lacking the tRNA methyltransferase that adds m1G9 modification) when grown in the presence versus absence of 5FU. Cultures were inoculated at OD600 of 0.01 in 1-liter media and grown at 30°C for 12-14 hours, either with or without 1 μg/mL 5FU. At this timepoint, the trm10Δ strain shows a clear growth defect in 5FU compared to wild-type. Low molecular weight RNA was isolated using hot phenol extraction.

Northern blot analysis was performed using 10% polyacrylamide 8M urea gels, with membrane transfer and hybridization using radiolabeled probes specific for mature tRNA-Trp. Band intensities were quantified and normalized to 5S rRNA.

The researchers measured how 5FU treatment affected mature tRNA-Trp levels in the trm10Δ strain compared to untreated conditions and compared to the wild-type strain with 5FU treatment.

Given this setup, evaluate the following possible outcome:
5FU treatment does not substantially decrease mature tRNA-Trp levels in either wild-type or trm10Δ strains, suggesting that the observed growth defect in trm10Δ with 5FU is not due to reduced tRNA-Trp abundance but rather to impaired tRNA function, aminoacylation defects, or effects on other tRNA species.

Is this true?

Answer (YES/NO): NO